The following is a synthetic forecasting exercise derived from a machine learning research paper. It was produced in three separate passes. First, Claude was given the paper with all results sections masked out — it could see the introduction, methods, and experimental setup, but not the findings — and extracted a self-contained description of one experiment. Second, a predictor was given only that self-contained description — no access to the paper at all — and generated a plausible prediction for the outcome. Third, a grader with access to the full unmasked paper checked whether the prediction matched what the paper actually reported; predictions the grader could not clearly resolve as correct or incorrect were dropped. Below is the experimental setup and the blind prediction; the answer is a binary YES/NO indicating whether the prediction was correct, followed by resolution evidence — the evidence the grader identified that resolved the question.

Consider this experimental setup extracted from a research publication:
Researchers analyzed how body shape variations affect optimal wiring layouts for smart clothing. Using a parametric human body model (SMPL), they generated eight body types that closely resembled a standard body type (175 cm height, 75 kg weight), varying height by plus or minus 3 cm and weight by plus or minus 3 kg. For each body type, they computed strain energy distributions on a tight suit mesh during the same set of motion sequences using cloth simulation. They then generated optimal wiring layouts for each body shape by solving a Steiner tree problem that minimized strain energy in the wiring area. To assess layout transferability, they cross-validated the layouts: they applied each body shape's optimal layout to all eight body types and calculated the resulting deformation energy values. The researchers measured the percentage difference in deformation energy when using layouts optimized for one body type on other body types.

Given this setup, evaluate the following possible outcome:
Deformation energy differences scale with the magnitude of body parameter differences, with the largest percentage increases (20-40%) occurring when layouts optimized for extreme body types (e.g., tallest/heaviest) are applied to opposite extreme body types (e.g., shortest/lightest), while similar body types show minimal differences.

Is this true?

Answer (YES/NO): NO